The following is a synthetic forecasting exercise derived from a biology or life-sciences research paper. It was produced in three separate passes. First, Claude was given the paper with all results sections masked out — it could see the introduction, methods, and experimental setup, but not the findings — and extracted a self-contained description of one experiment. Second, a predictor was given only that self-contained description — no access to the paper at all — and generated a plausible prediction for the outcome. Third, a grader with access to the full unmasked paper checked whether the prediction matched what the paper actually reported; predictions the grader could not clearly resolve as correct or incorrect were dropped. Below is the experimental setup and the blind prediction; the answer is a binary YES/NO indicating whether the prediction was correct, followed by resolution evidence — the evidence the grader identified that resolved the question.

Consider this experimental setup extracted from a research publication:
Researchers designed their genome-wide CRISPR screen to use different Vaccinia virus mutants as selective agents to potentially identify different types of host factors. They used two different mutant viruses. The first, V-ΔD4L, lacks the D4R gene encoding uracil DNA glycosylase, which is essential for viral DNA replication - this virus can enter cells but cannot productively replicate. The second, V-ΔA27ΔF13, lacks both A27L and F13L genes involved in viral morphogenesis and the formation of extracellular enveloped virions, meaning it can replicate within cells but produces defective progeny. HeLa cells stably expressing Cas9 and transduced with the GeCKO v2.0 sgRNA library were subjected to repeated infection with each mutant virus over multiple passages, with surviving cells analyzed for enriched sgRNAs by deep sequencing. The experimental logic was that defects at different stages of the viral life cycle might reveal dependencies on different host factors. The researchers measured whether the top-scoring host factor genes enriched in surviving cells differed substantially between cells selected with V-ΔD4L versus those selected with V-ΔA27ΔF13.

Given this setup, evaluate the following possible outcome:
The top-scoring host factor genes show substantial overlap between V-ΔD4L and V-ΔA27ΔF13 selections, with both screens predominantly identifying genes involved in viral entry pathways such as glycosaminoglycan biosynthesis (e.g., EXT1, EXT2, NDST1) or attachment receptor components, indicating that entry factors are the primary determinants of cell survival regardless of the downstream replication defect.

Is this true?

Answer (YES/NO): NO